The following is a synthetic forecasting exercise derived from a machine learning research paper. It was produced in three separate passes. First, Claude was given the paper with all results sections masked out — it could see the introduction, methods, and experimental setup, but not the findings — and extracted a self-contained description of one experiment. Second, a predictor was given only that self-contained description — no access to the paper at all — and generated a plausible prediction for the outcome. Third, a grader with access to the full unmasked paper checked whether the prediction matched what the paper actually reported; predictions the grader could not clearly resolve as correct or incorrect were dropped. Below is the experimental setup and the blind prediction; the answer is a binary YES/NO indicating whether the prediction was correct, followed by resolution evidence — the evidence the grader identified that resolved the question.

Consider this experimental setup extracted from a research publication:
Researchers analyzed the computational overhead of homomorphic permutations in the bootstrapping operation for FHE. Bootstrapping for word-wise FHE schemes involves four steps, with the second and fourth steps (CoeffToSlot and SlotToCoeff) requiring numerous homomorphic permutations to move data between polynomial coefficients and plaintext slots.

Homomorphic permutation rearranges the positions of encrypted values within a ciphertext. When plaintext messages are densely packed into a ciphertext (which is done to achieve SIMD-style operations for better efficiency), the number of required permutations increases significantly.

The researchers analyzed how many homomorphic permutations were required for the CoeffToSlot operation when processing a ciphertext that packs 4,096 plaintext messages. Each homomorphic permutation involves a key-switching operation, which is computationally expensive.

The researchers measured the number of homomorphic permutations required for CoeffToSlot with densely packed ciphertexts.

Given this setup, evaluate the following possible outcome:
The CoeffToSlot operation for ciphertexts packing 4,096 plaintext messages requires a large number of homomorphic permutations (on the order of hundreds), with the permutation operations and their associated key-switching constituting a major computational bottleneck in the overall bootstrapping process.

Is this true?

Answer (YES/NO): NO